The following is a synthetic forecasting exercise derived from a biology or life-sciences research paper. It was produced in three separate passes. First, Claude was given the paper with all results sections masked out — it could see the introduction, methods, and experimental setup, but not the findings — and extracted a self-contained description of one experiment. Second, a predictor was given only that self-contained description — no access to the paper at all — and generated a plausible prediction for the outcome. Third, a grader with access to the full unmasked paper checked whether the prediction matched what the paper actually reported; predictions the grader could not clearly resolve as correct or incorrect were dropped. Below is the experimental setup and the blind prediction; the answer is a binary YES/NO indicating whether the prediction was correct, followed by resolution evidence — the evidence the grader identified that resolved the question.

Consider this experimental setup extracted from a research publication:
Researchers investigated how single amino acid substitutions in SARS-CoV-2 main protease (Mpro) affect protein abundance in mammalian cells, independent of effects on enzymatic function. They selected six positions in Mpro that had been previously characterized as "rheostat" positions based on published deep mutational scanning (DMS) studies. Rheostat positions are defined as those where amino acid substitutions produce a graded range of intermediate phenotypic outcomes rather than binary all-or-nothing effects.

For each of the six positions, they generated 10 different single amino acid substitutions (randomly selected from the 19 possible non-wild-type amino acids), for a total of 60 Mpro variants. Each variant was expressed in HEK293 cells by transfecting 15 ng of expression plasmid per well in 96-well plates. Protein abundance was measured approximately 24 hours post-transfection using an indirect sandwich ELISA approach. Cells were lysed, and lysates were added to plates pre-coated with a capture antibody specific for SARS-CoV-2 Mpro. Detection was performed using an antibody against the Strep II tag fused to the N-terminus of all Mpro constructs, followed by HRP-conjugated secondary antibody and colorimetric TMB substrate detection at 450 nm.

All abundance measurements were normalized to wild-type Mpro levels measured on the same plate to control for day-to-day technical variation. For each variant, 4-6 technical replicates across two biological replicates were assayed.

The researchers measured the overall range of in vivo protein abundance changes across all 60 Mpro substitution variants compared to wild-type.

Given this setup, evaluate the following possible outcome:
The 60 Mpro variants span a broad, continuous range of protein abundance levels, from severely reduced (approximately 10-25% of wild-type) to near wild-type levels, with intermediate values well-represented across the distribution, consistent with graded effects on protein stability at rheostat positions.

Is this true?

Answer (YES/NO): NO